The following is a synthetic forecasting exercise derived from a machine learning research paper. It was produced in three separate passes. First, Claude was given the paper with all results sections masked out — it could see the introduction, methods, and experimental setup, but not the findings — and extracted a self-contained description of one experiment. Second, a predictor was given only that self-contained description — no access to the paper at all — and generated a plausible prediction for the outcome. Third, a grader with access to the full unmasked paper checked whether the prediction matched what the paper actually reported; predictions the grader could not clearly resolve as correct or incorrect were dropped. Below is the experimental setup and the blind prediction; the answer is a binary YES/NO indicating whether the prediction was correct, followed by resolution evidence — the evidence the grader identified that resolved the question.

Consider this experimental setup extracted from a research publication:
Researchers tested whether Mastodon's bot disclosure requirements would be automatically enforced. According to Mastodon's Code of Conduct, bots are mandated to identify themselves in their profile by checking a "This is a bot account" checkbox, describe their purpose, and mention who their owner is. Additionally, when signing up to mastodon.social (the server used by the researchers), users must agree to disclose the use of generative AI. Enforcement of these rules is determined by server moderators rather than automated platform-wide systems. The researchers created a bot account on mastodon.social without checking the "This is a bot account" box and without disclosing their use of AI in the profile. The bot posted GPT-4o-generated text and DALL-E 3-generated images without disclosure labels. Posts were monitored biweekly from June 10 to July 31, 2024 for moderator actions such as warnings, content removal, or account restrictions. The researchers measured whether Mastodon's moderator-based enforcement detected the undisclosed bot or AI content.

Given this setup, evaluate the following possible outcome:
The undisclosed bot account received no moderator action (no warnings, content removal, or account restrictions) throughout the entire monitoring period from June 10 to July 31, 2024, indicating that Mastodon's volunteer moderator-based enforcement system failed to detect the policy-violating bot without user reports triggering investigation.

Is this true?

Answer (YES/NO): YES